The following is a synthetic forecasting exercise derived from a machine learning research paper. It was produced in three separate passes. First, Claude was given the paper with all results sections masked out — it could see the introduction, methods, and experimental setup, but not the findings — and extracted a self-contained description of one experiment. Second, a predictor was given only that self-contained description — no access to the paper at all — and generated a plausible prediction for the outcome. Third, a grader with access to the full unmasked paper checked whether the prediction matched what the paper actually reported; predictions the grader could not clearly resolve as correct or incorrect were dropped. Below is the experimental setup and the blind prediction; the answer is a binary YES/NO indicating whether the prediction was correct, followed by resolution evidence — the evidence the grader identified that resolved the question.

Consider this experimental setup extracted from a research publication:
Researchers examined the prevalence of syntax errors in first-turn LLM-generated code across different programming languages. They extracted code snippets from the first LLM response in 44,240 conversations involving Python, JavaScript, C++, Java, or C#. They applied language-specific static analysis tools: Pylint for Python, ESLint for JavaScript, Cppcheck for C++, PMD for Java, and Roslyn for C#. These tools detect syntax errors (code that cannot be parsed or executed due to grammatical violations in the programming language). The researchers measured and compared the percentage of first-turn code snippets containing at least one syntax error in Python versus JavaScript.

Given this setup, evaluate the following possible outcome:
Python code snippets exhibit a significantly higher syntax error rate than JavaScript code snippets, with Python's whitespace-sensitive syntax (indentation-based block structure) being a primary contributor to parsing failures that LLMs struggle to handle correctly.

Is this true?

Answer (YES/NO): NO